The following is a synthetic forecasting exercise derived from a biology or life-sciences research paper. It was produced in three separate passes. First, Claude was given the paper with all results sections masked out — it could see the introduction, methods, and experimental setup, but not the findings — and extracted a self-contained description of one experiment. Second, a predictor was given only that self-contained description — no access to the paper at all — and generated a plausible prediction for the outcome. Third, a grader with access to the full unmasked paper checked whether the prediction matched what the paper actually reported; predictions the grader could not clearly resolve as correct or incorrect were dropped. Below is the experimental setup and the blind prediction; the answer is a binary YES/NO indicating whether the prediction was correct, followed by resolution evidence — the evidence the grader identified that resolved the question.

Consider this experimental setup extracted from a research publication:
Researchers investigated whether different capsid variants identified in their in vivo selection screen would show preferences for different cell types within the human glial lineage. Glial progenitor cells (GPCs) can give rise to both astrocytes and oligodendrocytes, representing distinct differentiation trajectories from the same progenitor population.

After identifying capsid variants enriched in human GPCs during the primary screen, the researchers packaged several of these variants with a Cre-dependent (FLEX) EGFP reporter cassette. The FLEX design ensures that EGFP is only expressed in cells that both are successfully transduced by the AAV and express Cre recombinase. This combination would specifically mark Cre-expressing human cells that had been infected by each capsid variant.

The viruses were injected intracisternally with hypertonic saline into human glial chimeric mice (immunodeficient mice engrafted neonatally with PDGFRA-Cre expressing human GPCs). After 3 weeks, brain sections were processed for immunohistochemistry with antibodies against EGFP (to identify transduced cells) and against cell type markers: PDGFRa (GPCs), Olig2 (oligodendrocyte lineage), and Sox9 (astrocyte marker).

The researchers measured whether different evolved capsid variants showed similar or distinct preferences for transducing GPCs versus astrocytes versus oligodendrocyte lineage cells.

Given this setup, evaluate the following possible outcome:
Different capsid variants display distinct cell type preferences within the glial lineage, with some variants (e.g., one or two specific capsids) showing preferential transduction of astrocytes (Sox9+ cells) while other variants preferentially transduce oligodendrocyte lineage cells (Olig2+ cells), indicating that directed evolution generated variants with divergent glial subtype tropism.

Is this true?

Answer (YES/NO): YES